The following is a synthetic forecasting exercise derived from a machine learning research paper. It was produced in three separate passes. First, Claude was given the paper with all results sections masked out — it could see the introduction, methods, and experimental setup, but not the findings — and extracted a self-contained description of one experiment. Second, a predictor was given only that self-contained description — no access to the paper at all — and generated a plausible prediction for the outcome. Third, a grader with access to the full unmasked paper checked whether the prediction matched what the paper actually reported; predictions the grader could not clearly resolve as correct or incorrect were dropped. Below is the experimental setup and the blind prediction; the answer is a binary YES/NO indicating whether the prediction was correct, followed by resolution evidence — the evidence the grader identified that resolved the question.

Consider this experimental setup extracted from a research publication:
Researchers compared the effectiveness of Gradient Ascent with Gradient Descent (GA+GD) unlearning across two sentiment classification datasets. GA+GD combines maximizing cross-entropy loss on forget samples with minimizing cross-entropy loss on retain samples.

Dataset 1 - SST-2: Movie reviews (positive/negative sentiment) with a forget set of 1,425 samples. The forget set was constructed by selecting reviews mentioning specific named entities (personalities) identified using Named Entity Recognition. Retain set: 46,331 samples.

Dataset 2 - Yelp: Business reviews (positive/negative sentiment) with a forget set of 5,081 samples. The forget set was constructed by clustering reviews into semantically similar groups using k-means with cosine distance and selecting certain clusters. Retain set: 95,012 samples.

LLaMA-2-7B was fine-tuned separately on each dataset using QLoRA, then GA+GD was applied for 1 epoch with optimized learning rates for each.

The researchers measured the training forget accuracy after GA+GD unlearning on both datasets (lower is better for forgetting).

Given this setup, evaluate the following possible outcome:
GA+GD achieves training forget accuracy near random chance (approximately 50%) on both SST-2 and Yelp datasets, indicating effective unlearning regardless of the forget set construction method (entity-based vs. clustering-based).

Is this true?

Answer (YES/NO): NO